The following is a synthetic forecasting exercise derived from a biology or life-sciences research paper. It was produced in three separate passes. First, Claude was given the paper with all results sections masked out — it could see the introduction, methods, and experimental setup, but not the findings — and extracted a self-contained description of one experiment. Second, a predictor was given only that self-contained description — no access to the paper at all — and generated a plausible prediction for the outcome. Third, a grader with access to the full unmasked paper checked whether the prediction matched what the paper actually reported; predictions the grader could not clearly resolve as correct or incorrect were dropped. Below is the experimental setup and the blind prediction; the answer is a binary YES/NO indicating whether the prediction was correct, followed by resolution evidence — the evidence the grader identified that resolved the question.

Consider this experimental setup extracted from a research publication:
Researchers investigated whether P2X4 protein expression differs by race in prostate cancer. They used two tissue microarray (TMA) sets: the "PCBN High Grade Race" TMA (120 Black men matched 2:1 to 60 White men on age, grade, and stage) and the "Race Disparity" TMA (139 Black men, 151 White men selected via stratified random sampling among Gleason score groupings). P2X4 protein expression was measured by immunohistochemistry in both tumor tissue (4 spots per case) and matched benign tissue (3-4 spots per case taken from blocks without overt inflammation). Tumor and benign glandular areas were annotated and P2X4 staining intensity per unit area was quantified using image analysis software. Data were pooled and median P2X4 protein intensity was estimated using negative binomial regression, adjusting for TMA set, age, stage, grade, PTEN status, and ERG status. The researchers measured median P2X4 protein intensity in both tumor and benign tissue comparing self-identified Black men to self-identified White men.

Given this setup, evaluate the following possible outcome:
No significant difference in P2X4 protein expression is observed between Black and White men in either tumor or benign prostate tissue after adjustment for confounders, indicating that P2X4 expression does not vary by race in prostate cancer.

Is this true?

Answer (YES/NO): NO